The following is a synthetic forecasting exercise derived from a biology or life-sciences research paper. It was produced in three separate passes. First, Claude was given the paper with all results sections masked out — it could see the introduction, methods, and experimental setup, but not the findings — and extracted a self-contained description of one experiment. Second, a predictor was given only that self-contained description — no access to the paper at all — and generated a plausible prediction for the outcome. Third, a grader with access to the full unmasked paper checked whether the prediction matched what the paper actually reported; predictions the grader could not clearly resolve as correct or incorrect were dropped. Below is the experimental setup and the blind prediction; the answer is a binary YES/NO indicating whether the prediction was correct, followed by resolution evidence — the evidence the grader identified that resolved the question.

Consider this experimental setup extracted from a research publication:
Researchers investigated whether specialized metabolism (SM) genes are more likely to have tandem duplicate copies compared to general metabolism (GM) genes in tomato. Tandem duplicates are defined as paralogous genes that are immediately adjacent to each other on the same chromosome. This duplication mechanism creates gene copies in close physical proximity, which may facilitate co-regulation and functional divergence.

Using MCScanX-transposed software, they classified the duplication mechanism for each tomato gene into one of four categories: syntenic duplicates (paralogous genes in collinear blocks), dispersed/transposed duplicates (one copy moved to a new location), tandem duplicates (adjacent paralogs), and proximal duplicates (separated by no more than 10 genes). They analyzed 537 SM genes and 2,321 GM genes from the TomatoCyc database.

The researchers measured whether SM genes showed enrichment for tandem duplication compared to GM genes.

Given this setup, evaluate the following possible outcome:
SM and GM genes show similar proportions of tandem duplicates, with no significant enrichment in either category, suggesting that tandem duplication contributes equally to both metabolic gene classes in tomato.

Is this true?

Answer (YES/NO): NO